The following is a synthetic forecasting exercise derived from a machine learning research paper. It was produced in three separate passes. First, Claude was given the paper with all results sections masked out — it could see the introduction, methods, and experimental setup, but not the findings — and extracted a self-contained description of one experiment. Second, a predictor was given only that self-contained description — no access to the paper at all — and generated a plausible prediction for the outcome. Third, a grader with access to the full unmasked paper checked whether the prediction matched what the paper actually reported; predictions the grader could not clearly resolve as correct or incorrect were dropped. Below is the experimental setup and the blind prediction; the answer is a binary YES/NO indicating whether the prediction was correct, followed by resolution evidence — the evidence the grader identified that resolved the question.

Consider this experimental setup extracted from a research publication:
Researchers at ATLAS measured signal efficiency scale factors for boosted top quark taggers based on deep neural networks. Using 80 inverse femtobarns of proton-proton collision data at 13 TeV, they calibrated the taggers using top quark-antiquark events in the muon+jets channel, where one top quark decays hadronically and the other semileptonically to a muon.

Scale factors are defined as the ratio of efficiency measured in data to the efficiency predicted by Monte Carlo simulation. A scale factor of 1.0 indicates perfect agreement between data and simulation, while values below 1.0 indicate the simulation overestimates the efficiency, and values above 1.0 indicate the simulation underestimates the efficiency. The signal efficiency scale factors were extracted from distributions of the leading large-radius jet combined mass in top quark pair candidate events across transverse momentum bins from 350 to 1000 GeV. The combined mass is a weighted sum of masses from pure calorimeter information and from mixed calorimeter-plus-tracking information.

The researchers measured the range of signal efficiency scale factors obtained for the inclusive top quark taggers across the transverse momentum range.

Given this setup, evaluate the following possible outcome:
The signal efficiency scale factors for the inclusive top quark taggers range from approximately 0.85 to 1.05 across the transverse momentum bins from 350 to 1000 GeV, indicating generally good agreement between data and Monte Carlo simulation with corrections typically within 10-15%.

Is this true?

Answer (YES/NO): NO